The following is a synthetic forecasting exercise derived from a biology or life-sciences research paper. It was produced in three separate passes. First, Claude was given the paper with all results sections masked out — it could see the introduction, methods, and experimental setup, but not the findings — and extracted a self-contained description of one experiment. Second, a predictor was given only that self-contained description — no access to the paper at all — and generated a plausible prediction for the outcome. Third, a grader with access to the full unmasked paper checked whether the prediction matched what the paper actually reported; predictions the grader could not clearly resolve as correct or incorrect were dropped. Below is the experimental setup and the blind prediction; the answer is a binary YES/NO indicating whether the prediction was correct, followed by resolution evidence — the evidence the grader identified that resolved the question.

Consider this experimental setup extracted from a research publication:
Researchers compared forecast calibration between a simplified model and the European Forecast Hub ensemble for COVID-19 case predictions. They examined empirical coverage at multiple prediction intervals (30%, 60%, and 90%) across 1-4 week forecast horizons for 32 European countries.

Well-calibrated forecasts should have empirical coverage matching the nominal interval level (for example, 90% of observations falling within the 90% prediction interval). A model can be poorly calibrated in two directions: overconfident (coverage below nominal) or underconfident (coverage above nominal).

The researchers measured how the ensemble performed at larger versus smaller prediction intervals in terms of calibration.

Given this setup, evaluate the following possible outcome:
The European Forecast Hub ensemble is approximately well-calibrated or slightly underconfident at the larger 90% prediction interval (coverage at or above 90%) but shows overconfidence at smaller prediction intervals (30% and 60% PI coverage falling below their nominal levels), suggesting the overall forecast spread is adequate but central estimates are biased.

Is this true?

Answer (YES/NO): NO